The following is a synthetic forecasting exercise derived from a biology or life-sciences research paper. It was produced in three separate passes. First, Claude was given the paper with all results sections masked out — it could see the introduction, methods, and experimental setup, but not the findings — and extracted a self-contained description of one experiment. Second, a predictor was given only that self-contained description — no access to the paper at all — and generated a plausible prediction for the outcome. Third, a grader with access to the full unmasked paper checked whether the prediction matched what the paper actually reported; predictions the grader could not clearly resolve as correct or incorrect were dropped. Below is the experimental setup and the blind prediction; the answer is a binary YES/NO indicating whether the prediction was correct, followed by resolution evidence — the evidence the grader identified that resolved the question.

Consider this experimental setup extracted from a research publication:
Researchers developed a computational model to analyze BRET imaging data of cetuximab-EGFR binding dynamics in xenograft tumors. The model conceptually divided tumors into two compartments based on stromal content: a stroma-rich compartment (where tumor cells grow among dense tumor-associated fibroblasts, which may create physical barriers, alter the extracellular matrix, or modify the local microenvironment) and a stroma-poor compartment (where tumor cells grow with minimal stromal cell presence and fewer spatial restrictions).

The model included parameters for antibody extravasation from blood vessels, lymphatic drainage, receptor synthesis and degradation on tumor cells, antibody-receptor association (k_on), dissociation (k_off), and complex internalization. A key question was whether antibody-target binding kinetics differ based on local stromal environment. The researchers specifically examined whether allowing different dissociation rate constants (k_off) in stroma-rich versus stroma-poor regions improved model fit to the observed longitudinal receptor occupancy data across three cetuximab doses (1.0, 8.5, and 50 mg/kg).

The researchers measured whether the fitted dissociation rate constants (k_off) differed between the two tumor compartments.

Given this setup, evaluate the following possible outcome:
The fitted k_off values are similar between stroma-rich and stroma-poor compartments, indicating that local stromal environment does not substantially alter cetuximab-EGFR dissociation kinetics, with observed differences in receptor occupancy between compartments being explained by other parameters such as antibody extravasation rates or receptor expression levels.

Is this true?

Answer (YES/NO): NO